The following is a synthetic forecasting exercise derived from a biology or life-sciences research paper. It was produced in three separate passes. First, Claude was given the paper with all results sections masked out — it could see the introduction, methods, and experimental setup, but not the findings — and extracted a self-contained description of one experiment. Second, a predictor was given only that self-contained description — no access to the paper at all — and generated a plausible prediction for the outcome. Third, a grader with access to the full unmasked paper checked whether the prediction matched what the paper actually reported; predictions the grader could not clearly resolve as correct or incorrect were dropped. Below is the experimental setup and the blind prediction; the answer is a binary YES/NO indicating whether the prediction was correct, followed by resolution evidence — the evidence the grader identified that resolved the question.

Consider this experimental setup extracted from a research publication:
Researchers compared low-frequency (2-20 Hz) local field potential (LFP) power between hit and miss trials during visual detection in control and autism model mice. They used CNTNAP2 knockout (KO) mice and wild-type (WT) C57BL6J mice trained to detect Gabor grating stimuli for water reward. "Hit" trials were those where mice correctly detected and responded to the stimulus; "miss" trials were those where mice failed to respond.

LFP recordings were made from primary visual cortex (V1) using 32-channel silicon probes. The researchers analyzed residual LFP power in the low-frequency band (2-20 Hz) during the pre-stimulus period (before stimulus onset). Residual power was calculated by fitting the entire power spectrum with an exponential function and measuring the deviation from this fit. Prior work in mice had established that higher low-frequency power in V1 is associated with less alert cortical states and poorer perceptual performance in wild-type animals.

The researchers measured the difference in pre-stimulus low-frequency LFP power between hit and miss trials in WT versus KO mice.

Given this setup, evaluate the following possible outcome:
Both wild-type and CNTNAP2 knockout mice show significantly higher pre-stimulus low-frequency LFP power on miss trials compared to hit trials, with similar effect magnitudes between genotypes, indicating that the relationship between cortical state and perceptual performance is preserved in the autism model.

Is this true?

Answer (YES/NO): NO